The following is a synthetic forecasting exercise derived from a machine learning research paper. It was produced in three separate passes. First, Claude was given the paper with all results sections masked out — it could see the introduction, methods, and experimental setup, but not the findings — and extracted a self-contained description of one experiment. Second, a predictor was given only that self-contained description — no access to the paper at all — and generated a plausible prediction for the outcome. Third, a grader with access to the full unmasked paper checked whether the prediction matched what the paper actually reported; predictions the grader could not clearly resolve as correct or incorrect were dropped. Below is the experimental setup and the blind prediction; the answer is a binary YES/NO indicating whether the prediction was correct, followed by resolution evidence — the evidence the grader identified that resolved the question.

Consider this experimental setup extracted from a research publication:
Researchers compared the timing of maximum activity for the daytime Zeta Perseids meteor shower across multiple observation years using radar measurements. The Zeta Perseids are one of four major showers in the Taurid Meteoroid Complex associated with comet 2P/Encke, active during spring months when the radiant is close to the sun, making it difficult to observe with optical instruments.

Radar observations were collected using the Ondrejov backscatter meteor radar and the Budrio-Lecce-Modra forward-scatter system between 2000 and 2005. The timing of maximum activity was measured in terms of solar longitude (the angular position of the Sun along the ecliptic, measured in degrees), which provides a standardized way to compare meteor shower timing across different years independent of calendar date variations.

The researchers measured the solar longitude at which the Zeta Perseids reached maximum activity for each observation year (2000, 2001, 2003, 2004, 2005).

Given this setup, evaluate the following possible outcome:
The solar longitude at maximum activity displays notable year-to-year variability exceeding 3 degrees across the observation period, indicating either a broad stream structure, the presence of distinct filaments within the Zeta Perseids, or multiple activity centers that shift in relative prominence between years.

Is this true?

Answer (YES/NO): YES